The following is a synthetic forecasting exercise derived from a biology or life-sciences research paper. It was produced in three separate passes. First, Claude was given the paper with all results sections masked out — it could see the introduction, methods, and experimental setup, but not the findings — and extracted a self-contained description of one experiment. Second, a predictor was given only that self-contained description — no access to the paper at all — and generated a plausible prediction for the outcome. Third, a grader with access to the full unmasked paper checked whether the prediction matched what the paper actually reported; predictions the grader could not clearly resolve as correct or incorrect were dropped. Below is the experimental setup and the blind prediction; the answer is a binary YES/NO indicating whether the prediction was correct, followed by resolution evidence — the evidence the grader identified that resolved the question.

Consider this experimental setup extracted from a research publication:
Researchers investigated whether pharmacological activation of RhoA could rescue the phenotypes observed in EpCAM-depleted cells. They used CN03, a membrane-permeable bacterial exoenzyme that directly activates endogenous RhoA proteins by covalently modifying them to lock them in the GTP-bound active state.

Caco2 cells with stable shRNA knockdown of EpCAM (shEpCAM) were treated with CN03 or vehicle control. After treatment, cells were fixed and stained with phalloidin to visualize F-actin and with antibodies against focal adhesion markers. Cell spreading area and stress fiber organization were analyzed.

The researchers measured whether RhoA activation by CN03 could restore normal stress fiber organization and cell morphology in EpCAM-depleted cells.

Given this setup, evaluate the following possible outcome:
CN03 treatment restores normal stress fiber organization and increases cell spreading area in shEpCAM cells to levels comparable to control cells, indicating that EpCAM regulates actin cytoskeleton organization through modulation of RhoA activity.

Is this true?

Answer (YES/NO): NO